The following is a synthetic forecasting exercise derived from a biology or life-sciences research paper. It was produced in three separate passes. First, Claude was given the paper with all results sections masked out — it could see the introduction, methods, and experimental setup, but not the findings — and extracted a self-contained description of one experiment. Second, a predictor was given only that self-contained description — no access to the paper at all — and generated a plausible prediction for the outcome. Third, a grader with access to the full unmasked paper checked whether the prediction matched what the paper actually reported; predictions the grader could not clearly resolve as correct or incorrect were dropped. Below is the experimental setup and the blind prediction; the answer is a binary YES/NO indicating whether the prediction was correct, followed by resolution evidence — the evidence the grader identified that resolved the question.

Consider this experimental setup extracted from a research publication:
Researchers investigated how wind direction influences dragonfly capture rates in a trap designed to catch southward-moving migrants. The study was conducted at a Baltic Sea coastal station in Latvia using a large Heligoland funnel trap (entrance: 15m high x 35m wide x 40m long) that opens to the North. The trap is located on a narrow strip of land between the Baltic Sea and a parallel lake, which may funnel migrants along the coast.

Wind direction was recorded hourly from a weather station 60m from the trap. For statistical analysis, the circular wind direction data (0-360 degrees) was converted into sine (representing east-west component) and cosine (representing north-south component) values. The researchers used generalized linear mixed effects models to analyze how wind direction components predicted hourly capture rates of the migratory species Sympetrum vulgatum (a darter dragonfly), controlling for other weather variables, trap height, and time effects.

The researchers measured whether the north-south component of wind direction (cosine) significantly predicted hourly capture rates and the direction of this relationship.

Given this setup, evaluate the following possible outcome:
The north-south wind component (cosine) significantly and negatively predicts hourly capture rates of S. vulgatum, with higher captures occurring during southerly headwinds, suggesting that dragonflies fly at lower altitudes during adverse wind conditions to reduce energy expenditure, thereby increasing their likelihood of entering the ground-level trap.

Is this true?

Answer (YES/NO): NO